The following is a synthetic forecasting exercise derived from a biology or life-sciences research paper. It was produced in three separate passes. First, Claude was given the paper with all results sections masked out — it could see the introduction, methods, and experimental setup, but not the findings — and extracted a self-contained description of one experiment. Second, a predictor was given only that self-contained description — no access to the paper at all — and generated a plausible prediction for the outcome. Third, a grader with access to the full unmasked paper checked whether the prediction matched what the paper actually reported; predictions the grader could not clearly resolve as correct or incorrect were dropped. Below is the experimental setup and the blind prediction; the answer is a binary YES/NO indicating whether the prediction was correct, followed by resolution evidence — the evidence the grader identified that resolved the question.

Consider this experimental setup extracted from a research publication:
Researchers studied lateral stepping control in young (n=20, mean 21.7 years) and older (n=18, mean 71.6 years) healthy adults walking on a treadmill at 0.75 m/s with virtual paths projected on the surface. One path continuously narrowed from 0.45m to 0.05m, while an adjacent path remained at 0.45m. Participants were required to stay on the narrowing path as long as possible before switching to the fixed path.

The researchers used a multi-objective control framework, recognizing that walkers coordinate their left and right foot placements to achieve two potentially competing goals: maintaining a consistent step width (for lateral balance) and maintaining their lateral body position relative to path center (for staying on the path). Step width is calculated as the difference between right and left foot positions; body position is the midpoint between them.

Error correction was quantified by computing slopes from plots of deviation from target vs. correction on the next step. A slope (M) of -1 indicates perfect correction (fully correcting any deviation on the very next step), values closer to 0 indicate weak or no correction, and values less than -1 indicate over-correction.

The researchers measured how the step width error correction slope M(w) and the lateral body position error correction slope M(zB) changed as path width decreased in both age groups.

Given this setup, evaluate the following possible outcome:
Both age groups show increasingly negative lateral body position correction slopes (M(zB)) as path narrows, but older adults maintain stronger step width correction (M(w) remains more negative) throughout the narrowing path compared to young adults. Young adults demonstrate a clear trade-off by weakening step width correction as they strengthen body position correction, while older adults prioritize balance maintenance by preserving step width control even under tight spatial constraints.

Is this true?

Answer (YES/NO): NO